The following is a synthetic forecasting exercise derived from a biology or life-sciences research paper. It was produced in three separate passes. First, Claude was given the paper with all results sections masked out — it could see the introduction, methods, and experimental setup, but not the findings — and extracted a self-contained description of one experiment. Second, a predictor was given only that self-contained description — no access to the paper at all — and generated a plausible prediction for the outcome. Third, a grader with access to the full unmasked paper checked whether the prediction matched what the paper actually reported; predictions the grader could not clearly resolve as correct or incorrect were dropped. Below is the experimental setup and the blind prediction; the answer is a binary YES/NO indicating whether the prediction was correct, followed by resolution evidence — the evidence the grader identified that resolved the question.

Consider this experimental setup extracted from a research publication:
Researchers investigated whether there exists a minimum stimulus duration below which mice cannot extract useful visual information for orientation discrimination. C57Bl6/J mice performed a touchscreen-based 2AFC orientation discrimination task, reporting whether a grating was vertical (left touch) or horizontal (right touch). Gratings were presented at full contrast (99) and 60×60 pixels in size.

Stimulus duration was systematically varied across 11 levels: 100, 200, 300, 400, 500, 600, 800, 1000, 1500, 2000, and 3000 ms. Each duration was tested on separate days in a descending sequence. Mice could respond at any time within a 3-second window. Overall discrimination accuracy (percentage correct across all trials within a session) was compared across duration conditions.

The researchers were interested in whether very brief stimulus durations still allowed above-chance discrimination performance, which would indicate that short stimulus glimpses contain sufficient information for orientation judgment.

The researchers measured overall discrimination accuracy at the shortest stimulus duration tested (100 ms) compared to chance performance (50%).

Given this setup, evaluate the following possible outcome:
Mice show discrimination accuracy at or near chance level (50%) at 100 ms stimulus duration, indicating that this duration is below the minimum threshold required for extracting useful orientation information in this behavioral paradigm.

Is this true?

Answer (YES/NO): NO